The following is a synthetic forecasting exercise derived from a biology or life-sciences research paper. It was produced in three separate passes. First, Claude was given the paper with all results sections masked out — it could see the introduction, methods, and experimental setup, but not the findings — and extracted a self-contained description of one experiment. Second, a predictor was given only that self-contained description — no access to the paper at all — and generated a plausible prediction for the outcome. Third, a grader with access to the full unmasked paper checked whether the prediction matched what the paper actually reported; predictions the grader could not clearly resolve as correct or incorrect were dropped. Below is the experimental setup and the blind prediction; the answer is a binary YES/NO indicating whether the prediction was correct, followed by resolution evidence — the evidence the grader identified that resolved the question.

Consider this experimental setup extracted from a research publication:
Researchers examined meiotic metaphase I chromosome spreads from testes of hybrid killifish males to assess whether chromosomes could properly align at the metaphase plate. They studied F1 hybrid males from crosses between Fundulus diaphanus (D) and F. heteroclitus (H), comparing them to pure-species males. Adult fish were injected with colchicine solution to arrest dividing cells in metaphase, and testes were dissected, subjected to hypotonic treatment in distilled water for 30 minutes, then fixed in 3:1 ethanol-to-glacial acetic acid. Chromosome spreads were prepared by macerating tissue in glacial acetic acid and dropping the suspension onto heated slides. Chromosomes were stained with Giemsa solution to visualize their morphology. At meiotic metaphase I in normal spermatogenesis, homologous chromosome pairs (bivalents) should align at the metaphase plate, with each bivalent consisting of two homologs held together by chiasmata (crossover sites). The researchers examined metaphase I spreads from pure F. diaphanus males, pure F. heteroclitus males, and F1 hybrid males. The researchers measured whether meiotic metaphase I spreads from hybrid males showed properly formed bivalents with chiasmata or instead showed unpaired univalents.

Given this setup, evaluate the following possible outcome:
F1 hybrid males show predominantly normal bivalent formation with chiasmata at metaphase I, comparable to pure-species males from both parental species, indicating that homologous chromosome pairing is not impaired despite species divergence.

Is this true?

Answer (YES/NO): NO